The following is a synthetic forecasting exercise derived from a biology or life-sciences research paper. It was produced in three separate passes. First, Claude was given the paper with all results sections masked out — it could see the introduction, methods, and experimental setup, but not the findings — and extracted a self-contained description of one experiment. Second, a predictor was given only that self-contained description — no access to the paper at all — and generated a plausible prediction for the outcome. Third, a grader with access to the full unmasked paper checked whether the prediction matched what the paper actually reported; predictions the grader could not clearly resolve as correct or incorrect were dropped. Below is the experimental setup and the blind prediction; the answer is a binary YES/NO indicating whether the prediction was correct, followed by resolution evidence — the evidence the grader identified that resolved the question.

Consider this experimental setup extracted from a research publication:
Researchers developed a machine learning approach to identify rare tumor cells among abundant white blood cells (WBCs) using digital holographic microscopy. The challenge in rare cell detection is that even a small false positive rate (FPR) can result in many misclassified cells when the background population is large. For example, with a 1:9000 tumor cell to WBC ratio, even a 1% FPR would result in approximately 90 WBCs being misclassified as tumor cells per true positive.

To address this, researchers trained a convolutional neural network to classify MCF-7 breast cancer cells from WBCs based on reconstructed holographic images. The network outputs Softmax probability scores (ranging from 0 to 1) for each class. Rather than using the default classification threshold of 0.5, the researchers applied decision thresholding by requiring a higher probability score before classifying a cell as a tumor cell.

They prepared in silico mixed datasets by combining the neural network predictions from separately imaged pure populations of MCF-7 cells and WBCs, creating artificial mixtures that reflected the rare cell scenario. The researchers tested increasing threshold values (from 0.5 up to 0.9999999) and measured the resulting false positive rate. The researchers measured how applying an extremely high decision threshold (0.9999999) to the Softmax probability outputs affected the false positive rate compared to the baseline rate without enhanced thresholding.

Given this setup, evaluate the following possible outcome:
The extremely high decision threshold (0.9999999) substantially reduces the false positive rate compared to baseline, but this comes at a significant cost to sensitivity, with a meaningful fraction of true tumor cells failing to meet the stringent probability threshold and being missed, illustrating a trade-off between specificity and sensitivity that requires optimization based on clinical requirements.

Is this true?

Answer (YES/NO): YES